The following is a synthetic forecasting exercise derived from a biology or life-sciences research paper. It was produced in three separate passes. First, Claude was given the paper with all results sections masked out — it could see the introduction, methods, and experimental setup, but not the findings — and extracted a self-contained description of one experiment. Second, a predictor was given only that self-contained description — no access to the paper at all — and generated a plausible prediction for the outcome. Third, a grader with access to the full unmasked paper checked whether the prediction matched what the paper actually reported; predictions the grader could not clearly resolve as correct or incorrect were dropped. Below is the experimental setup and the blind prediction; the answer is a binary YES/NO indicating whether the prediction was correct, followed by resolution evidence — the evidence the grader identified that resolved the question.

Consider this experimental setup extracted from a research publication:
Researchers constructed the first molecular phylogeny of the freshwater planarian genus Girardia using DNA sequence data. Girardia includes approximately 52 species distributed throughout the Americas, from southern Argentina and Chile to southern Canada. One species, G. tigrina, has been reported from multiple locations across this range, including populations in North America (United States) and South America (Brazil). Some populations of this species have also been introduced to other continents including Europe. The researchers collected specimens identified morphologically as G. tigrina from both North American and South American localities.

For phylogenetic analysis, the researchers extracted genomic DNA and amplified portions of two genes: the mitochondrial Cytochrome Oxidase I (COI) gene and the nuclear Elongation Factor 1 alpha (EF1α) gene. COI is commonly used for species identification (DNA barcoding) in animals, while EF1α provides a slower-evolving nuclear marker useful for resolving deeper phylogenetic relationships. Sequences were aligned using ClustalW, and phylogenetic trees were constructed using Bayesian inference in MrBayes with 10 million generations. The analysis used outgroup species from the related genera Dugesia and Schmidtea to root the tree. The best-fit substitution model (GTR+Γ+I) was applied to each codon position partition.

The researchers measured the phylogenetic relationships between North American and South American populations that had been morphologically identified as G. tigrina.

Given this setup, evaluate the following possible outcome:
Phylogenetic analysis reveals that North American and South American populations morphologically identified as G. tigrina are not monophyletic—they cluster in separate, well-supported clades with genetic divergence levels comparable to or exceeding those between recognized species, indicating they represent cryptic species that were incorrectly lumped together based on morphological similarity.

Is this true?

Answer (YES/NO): YES